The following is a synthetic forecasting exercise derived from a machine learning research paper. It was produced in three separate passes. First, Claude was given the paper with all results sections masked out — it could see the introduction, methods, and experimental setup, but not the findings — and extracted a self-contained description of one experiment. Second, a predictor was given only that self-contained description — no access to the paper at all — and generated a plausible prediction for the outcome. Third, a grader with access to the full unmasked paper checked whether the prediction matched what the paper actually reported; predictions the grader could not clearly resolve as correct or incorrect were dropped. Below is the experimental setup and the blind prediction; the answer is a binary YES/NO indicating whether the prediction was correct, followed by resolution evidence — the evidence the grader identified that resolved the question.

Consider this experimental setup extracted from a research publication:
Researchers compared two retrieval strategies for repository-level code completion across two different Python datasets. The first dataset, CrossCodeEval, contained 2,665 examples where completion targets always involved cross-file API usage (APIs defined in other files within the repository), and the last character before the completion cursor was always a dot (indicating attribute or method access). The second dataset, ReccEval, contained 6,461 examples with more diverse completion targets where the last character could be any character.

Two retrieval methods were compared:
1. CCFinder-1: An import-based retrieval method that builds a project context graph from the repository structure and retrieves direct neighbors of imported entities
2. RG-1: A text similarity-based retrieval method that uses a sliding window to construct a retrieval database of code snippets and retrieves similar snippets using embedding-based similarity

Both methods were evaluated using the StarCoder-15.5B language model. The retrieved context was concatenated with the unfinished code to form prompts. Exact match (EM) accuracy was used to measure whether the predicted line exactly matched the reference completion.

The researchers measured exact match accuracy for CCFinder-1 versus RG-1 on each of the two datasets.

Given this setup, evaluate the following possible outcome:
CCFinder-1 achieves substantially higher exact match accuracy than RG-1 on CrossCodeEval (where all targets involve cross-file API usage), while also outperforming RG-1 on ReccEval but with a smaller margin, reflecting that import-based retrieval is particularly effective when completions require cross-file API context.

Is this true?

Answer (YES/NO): NO